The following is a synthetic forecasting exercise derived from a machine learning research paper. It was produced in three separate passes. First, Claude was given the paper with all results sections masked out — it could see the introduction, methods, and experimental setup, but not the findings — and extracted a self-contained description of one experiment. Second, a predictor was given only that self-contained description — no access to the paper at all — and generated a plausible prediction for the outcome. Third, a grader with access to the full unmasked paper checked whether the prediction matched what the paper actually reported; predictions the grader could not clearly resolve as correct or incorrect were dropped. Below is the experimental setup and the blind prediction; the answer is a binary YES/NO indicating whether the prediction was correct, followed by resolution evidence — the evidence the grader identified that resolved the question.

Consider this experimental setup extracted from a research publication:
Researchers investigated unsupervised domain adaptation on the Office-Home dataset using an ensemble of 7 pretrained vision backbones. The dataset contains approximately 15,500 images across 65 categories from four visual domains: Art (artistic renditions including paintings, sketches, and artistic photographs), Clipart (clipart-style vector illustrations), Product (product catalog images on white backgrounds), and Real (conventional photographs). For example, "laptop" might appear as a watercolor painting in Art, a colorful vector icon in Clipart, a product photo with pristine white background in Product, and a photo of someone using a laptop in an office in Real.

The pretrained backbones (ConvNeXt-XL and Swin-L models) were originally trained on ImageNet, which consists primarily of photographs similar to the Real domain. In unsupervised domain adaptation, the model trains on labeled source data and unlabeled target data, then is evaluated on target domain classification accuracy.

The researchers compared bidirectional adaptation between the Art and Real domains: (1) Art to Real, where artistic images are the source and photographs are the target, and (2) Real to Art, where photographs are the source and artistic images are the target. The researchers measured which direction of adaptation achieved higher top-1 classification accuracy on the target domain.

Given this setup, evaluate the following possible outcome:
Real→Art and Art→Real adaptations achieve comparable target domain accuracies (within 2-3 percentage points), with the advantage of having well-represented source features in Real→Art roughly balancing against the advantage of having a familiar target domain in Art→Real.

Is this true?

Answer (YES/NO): NO